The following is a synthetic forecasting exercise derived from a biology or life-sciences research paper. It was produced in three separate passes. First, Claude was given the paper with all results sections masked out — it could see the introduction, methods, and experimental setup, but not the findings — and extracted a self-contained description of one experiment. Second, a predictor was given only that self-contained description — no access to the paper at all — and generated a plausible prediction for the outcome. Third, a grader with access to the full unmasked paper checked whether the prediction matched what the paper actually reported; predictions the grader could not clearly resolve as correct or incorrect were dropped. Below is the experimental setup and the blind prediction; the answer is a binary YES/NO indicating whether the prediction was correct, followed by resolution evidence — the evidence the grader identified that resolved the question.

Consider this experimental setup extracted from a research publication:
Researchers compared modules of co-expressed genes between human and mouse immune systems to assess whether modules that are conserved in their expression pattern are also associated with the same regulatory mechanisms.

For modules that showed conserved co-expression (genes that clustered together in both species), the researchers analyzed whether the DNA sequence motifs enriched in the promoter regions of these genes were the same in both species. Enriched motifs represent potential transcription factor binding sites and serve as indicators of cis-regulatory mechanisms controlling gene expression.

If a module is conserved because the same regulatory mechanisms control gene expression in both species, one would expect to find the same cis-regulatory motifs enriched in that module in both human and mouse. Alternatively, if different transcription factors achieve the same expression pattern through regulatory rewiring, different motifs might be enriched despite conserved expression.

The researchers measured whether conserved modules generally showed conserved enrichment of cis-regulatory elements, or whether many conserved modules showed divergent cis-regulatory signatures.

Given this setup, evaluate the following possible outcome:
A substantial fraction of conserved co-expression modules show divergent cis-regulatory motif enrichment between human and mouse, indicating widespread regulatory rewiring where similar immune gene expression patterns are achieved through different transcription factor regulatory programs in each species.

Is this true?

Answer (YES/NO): YES